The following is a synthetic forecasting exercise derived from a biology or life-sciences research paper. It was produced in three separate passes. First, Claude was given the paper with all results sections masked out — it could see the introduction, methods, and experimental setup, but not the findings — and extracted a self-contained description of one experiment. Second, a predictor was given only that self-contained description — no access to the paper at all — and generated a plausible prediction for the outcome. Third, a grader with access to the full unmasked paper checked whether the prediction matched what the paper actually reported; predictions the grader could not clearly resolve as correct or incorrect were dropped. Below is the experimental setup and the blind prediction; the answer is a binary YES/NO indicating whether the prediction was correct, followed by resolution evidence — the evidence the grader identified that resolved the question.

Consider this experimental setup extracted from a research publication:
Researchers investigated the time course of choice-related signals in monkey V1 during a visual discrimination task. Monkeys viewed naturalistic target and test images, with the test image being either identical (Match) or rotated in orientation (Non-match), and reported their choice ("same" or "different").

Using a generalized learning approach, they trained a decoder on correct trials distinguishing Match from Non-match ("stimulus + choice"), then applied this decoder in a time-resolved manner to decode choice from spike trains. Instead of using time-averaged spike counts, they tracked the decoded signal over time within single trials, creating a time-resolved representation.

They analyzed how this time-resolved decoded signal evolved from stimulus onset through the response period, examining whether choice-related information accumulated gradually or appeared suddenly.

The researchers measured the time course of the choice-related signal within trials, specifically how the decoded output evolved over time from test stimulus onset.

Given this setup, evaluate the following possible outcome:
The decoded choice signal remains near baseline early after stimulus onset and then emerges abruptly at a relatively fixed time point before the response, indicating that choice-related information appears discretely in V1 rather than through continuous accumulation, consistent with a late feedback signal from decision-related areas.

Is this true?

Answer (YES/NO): NO